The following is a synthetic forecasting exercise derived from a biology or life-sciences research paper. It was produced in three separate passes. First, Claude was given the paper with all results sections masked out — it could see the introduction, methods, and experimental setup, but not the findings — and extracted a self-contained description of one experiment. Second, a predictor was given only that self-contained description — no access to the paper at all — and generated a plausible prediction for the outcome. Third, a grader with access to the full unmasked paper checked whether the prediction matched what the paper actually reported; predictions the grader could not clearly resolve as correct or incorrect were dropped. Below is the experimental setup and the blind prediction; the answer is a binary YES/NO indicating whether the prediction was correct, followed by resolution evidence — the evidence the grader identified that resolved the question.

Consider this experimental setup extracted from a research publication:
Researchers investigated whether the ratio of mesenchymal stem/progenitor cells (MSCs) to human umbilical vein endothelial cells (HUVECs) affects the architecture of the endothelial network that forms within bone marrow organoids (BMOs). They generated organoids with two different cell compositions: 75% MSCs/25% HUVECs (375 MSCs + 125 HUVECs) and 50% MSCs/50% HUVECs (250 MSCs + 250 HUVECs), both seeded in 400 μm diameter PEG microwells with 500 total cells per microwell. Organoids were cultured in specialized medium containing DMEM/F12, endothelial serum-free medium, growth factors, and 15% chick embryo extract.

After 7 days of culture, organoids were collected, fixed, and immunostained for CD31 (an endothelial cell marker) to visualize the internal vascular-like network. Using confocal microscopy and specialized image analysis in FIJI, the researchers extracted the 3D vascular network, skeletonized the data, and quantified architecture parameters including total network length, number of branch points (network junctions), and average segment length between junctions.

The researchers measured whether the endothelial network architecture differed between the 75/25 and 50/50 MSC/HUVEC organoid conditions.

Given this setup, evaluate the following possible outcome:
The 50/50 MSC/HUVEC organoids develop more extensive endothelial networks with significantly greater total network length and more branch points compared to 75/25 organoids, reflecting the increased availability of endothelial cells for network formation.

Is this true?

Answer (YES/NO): NO